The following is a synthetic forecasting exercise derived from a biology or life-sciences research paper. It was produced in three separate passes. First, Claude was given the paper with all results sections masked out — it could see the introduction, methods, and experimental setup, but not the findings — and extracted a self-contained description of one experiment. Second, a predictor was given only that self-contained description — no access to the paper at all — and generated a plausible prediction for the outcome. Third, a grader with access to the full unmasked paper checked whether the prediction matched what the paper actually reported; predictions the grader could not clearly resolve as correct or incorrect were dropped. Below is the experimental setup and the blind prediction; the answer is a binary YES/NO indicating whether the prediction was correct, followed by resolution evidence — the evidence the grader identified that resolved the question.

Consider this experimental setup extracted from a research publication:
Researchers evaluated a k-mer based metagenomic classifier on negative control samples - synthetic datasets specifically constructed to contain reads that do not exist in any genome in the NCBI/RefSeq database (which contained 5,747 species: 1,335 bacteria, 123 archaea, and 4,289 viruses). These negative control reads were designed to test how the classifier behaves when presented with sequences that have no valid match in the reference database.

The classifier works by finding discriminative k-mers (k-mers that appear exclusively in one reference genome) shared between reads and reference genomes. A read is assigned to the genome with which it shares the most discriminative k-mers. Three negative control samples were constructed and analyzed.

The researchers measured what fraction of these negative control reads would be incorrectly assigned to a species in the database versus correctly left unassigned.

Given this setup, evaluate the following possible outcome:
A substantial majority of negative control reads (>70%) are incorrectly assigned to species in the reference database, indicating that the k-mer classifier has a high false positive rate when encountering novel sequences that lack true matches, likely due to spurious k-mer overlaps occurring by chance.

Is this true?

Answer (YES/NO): NO